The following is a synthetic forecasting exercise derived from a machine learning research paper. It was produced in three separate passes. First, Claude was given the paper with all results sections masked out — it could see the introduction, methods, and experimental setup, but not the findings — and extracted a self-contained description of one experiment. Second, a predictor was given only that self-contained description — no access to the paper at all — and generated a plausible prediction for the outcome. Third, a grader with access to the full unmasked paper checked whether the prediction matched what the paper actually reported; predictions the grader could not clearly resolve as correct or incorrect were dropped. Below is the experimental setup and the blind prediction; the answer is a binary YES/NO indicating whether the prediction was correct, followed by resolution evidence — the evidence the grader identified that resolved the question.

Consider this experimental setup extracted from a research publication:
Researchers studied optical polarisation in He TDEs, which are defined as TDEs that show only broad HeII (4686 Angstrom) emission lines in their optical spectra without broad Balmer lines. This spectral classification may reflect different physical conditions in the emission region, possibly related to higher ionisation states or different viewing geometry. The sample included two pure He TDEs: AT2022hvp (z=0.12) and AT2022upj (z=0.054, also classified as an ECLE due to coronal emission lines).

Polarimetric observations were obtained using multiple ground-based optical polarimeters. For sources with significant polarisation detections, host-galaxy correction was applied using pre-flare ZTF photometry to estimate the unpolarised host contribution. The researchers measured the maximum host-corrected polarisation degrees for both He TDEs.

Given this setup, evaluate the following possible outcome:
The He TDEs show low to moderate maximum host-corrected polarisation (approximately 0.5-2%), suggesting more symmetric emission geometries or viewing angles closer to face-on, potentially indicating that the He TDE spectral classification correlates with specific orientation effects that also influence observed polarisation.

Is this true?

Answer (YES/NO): NO